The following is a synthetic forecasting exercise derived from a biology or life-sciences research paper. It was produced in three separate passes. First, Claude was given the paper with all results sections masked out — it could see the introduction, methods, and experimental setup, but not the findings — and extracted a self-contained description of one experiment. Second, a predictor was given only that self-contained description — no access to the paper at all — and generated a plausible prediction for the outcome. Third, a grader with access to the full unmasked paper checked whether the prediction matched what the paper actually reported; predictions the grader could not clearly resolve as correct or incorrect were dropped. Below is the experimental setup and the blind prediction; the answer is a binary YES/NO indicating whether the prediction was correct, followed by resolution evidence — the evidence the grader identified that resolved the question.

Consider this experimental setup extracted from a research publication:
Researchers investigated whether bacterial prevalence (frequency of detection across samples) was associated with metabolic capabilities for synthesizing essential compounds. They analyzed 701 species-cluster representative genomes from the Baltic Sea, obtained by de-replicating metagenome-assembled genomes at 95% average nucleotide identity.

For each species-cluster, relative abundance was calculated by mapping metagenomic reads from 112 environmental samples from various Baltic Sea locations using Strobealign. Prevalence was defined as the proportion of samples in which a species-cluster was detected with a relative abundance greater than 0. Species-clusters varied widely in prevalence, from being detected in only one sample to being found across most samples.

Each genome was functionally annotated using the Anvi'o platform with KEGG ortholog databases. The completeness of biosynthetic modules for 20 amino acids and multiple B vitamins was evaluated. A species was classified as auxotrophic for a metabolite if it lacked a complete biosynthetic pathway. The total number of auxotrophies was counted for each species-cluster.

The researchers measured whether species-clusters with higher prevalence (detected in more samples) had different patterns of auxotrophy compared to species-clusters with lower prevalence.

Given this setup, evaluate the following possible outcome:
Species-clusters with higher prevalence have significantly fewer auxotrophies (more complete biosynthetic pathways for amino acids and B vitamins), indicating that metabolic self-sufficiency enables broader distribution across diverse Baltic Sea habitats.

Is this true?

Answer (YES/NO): NO